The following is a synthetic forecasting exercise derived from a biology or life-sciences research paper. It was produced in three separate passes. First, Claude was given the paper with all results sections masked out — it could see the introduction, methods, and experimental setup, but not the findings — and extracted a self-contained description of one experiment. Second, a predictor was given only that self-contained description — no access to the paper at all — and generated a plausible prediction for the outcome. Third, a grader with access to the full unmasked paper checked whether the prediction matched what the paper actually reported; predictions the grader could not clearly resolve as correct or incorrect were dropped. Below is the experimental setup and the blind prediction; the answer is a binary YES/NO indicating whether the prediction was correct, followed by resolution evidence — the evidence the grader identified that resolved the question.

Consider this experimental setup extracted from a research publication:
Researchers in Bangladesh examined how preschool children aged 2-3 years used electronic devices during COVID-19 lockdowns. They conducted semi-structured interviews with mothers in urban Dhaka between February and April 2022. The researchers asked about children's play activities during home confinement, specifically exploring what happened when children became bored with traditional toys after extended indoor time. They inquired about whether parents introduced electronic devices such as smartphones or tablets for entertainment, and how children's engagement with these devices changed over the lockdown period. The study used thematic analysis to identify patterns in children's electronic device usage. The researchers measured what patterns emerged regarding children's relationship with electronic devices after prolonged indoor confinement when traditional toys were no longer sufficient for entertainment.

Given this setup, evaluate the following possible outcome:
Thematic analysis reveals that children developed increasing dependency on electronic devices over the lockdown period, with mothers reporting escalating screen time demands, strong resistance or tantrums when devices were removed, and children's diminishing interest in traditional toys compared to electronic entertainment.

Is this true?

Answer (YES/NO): NO